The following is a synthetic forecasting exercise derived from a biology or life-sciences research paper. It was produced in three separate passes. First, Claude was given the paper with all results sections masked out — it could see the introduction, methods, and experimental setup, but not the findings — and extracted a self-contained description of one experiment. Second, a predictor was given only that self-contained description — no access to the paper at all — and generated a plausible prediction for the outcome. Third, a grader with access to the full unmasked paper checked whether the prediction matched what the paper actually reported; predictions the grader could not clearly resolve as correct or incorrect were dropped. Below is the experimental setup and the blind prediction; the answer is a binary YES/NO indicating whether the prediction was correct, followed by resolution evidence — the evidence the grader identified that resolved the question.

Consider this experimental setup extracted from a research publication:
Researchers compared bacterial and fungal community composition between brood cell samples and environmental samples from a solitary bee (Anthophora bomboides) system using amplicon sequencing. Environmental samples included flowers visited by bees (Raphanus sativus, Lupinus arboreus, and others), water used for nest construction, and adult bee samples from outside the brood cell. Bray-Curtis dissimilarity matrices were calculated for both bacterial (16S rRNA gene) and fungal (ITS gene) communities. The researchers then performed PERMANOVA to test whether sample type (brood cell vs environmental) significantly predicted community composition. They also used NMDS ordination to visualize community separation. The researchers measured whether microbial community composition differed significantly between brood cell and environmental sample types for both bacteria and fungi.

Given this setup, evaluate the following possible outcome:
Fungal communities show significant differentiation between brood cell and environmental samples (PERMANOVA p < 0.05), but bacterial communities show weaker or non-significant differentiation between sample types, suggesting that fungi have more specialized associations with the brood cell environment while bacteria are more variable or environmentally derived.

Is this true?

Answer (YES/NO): NO